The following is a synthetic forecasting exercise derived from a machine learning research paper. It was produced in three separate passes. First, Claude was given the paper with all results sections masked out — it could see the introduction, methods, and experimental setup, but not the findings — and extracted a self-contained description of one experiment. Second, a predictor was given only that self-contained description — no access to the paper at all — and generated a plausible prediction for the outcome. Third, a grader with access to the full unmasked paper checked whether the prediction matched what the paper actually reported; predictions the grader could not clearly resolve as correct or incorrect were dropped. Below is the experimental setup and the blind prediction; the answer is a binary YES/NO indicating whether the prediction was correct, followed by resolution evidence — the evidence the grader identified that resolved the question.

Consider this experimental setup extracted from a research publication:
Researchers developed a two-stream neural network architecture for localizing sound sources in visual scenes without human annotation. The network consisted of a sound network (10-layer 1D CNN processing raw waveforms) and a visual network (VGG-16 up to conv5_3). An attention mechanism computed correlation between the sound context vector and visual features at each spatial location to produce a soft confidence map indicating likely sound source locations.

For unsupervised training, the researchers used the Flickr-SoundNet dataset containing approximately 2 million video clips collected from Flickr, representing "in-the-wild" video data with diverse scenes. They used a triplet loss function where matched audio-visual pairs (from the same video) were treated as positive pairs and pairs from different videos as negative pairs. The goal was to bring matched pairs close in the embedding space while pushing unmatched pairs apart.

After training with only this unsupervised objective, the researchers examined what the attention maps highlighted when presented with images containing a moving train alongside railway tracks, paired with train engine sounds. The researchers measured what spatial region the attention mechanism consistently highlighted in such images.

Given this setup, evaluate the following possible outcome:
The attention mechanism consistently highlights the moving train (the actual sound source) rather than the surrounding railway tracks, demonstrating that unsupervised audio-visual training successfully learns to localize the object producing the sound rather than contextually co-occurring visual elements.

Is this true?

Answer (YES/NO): NO